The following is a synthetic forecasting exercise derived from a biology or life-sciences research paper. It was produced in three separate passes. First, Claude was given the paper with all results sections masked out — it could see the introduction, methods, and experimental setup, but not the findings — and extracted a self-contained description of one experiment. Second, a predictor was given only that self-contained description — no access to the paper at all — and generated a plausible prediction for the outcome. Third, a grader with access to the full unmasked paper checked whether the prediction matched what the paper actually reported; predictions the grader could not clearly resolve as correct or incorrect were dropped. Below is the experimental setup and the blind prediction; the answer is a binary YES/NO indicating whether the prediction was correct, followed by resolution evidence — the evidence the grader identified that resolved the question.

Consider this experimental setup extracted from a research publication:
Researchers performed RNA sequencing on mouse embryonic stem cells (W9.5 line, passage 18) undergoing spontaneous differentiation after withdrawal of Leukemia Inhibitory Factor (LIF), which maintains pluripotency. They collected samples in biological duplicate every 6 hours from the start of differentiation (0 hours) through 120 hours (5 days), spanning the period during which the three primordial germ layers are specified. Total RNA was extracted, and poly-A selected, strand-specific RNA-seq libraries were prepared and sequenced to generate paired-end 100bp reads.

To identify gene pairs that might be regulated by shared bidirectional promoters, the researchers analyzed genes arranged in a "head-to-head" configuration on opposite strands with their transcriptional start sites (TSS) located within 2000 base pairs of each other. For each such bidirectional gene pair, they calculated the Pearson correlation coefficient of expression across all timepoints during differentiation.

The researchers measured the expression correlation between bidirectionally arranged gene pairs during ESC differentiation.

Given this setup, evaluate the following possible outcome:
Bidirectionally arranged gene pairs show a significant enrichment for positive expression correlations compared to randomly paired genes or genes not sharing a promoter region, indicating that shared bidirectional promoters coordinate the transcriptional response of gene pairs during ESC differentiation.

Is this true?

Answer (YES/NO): YES